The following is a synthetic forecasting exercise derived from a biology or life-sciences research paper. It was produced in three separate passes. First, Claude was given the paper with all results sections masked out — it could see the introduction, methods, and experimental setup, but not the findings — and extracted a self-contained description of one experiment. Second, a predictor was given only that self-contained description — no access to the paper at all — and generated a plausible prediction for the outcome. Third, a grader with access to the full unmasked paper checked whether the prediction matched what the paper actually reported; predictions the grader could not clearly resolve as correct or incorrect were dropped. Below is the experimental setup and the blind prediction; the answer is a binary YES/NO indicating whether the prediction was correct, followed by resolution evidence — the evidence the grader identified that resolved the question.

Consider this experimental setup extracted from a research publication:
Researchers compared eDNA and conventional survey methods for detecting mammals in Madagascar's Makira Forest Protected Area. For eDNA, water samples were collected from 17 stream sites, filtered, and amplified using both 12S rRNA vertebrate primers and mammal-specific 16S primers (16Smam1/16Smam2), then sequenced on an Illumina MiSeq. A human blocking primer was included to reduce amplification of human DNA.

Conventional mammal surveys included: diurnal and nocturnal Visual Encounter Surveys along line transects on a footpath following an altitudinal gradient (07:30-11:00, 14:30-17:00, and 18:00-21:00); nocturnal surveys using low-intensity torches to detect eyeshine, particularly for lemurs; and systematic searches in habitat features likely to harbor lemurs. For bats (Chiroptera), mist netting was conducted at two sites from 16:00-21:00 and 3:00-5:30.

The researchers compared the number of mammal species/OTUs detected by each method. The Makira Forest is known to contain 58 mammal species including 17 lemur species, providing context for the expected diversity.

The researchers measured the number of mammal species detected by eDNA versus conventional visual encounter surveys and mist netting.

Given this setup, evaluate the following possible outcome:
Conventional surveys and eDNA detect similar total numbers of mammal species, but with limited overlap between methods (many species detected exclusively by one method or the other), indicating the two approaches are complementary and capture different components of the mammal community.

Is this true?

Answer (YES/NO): NO